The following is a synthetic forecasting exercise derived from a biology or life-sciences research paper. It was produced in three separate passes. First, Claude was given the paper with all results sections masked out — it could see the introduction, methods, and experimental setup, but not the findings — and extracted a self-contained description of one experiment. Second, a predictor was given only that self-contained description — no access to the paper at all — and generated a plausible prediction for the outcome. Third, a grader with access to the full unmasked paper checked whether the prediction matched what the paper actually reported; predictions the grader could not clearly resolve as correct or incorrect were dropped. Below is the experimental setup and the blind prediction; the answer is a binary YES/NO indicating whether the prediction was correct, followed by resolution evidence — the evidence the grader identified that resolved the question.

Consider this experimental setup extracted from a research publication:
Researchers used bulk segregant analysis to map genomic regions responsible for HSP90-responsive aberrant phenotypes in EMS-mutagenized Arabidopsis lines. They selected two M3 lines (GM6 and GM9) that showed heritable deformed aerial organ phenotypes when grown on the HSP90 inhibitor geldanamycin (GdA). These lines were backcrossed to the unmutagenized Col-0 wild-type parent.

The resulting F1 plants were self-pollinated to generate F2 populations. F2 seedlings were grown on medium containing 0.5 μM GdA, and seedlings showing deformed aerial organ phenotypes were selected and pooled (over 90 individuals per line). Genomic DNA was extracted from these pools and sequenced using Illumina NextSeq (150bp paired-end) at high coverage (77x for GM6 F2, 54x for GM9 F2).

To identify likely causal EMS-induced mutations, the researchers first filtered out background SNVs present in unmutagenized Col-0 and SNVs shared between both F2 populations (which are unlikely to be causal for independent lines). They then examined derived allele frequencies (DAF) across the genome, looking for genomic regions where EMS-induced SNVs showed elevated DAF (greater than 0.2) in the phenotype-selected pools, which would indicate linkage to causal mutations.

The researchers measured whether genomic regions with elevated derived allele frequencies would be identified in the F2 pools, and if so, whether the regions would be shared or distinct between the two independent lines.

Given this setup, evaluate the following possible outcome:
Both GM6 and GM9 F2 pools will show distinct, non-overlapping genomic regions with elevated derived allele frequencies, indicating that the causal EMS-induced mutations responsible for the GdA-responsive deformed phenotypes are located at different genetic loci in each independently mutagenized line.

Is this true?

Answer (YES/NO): YES